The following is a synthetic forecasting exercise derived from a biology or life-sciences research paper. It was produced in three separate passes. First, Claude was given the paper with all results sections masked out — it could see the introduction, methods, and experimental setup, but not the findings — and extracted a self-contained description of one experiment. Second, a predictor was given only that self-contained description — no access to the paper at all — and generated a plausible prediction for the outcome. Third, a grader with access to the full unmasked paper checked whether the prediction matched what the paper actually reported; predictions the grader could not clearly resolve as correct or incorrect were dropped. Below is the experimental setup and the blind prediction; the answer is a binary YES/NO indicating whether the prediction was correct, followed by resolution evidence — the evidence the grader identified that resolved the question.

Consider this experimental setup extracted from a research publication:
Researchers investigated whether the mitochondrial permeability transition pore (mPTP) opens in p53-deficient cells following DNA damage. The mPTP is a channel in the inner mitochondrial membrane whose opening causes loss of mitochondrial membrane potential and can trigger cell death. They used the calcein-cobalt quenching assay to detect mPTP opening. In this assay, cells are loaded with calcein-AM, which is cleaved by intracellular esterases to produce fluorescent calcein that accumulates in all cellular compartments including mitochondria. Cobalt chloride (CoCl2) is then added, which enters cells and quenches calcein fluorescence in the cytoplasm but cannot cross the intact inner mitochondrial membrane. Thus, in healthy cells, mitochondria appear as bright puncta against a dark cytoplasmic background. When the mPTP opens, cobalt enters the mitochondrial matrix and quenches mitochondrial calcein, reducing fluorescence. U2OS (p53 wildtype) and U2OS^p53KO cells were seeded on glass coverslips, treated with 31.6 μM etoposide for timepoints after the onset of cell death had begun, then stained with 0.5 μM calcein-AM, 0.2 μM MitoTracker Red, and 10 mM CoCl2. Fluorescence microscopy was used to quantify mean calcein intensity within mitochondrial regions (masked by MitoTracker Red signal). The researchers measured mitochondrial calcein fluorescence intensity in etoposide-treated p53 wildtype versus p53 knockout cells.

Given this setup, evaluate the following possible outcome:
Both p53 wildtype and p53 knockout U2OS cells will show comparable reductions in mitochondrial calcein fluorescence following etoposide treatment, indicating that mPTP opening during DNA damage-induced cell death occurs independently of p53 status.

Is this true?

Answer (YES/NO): NO